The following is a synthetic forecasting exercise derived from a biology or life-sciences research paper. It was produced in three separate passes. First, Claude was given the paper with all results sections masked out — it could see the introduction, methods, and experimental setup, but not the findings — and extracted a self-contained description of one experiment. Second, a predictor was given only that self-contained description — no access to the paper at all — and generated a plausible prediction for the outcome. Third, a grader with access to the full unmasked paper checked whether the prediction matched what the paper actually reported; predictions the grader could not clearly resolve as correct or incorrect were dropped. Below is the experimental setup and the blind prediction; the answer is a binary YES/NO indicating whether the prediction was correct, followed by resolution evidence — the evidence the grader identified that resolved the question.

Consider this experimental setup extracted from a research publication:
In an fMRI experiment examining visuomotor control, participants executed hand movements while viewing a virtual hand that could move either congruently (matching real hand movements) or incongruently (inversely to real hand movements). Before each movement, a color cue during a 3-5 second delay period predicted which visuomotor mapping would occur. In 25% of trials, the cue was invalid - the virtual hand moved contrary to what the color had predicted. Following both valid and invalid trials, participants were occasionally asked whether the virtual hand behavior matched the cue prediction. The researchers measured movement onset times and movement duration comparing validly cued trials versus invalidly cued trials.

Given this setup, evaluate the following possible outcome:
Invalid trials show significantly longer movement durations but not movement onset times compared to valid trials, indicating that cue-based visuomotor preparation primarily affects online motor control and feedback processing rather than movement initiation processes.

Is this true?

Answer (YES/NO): NO